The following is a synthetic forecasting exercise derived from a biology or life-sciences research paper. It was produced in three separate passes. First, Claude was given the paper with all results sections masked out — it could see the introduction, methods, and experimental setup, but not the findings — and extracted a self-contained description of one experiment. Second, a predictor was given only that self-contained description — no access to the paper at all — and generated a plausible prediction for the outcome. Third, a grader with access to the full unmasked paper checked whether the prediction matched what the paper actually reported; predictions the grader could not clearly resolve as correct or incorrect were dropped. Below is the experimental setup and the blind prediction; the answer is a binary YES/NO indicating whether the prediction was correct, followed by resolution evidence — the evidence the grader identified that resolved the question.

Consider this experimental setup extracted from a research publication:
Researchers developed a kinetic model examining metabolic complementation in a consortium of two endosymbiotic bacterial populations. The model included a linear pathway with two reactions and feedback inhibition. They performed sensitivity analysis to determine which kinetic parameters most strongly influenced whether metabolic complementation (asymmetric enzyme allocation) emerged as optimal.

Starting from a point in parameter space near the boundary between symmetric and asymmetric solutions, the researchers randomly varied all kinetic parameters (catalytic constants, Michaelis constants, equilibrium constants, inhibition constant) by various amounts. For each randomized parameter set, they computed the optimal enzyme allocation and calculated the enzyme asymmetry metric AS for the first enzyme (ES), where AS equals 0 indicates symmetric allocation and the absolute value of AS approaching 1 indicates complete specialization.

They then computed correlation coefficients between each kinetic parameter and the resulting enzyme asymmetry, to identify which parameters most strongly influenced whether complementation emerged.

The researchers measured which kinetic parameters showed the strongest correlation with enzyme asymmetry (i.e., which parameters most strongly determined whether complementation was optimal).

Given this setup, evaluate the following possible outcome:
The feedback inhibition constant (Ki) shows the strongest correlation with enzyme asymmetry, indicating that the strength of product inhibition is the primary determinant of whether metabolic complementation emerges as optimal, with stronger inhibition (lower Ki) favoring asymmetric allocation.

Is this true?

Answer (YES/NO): NO